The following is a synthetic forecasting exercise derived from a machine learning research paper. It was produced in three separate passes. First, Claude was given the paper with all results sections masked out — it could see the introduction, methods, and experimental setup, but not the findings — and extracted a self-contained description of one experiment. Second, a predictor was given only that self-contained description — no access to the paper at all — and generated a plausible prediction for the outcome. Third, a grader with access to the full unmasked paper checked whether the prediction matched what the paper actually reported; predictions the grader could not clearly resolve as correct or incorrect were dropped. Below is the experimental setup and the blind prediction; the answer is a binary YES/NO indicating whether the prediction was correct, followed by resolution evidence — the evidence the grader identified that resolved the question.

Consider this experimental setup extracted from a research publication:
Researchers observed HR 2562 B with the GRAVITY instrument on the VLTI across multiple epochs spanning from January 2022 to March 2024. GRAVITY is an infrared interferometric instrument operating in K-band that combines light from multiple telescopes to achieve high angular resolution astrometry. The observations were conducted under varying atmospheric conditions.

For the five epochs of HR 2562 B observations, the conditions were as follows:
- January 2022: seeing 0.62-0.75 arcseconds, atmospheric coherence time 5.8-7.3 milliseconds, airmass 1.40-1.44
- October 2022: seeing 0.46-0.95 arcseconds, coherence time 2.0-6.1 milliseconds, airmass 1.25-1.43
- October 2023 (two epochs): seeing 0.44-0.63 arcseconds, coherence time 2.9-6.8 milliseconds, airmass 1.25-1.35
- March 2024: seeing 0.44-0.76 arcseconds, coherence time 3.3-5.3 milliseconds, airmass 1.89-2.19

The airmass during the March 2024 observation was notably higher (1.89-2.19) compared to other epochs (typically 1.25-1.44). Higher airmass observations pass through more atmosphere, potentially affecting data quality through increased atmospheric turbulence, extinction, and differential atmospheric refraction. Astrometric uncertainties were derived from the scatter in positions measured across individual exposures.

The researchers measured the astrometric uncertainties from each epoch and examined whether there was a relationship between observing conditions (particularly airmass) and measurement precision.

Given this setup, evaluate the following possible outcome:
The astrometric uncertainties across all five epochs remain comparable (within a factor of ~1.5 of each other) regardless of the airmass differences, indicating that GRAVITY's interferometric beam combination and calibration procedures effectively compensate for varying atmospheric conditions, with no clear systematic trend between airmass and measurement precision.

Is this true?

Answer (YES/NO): NO